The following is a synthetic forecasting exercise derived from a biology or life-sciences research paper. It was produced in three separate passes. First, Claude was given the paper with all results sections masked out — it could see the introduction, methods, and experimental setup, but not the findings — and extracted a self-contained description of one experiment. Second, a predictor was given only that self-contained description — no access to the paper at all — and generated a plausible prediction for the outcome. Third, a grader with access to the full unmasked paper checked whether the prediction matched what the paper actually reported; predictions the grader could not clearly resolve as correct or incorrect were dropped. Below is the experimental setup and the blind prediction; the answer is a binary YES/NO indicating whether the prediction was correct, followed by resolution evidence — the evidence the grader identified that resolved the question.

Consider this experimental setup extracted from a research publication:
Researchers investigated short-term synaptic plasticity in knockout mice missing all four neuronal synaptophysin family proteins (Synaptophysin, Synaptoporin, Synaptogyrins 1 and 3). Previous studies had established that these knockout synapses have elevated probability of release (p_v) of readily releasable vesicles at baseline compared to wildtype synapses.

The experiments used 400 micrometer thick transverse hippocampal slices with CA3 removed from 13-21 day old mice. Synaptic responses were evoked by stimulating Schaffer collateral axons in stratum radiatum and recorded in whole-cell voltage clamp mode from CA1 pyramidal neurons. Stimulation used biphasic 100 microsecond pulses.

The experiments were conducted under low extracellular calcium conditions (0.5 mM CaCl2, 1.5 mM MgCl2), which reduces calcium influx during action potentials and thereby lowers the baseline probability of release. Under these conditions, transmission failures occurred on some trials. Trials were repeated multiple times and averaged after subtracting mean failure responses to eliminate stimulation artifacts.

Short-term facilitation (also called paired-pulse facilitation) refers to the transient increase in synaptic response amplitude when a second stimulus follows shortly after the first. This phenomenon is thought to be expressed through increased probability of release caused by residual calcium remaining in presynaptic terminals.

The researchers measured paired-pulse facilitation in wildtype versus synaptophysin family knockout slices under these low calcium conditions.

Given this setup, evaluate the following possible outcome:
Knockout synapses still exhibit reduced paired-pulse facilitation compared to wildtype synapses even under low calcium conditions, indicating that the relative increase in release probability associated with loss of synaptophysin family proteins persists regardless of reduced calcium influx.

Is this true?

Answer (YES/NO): NO